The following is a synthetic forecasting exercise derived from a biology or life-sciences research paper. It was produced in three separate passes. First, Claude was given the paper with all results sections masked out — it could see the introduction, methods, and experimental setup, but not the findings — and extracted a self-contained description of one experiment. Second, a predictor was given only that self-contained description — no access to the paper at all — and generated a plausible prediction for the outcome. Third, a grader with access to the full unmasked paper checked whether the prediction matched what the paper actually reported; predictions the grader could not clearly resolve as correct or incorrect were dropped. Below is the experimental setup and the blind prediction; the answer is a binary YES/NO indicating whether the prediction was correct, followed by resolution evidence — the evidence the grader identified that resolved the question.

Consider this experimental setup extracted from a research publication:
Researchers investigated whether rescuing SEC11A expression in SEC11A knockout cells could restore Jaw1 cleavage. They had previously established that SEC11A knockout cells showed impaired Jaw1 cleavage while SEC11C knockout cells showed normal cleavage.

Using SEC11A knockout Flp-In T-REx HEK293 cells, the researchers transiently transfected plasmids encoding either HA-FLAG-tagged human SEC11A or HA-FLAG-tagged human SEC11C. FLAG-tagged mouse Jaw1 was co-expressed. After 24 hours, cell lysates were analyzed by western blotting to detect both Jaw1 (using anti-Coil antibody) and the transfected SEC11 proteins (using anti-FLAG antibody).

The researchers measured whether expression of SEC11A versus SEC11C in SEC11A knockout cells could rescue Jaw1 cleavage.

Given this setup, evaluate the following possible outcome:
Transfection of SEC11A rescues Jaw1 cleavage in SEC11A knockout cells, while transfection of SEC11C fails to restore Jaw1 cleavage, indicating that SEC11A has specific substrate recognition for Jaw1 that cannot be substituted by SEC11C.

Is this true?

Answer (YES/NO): YES